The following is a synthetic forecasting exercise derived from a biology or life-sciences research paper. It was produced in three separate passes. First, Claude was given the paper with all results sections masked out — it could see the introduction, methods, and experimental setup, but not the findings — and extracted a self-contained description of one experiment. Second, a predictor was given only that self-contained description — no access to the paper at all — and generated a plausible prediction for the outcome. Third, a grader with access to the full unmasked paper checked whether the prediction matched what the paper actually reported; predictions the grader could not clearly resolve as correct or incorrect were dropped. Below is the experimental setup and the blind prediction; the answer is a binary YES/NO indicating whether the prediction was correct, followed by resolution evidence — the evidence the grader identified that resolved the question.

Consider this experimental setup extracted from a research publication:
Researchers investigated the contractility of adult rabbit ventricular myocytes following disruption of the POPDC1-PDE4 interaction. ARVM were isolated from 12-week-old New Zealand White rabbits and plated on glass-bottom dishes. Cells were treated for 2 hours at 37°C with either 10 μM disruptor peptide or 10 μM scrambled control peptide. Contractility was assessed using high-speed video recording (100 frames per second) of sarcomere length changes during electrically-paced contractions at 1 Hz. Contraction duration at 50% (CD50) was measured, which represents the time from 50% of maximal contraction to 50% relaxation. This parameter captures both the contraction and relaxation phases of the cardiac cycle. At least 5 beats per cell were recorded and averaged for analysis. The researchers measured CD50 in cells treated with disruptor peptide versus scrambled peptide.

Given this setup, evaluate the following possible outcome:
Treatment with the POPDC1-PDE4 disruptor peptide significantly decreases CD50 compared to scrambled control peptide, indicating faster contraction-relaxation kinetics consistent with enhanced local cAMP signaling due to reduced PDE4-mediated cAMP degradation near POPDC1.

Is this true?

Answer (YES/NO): NO